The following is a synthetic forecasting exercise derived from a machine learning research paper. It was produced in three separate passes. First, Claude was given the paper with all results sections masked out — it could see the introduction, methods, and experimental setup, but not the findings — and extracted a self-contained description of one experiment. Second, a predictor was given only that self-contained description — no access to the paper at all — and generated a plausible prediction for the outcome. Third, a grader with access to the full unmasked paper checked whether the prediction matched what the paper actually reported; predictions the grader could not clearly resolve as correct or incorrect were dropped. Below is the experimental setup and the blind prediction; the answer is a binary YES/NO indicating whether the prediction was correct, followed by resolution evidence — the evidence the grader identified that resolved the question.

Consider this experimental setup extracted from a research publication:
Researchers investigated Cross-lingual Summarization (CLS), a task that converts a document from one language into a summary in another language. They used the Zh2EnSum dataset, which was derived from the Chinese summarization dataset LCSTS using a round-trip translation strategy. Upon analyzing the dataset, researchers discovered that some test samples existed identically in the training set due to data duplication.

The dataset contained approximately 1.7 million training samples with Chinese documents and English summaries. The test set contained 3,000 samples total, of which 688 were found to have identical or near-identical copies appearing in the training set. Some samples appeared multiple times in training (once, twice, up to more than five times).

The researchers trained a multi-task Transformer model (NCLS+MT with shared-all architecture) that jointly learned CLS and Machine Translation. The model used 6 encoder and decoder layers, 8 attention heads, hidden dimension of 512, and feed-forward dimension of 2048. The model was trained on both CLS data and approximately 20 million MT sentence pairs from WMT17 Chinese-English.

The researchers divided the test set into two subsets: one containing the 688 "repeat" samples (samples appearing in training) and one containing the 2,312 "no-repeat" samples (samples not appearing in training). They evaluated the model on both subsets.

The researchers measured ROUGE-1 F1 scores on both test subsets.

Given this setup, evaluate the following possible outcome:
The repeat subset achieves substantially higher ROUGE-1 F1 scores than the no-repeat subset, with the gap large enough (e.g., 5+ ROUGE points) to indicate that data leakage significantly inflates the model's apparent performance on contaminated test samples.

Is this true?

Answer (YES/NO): YES